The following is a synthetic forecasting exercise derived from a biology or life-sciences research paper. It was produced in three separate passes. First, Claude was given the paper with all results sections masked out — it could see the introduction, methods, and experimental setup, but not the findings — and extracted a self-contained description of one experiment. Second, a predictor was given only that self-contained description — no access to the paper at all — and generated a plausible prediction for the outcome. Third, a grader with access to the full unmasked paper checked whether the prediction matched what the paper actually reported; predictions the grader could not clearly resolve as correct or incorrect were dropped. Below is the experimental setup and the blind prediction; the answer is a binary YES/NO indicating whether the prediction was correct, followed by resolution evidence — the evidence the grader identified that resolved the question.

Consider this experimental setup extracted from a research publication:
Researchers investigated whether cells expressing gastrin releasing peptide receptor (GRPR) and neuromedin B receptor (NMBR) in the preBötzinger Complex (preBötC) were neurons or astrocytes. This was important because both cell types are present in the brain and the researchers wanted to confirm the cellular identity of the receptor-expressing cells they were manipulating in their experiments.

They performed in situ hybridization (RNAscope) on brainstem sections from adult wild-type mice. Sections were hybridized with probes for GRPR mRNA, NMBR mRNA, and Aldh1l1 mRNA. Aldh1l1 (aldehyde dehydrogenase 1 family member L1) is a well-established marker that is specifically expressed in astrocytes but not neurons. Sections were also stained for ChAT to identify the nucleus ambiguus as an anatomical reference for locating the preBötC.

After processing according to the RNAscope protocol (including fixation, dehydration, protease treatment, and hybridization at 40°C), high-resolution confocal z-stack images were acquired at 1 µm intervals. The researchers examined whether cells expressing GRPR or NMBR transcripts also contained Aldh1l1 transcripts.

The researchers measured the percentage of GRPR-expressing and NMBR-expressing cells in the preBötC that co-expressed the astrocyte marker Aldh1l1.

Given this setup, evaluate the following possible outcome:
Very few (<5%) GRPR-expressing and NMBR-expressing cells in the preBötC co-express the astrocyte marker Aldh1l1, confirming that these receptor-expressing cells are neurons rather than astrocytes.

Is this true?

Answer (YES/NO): YES